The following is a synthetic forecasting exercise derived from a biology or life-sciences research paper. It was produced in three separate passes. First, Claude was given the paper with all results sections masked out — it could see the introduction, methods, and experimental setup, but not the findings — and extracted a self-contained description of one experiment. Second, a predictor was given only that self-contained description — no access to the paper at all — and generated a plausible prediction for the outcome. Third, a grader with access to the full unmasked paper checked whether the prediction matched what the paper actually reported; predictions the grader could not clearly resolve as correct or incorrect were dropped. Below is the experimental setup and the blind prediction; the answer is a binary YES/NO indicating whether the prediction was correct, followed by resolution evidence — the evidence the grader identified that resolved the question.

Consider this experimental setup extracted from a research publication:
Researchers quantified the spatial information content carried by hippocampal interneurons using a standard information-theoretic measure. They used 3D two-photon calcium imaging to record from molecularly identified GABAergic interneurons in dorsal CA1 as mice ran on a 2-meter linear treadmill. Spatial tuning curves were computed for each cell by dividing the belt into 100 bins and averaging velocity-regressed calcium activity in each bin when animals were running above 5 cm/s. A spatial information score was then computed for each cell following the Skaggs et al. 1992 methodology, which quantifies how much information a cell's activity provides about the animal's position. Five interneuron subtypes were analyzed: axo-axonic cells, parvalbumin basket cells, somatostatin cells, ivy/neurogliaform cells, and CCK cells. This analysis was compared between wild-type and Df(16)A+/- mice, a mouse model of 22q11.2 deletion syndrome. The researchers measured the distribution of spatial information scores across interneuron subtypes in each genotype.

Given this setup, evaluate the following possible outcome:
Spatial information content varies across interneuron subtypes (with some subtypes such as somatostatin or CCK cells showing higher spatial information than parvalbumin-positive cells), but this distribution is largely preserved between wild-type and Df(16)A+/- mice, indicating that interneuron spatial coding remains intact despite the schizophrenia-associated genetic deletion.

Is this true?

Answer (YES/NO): NO